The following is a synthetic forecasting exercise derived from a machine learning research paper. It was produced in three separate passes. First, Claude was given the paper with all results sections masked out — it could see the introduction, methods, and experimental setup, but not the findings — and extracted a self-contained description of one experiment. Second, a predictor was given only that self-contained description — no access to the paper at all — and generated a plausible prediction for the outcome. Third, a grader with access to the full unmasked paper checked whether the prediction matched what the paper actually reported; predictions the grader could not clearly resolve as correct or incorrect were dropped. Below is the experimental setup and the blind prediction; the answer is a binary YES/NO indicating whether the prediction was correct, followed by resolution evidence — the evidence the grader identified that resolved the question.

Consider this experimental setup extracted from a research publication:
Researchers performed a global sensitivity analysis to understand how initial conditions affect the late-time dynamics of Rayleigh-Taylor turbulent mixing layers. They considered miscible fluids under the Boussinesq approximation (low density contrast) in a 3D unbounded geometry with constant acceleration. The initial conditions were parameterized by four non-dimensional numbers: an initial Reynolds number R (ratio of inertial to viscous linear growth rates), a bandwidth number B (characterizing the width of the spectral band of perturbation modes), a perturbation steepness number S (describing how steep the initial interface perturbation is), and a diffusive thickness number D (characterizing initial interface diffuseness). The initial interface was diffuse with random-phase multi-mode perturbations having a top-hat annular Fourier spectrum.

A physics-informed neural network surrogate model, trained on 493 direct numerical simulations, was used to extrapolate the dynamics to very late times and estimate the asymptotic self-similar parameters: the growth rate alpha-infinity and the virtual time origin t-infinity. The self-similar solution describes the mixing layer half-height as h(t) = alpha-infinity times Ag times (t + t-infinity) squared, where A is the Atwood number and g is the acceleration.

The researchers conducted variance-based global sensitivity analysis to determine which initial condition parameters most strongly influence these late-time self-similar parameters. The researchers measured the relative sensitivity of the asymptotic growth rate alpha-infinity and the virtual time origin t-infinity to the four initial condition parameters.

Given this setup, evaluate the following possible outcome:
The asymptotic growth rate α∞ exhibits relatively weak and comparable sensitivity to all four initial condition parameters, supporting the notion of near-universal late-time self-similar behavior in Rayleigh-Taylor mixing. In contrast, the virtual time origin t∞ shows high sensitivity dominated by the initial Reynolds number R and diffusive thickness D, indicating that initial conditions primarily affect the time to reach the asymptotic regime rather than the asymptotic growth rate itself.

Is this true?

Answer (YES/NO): NO